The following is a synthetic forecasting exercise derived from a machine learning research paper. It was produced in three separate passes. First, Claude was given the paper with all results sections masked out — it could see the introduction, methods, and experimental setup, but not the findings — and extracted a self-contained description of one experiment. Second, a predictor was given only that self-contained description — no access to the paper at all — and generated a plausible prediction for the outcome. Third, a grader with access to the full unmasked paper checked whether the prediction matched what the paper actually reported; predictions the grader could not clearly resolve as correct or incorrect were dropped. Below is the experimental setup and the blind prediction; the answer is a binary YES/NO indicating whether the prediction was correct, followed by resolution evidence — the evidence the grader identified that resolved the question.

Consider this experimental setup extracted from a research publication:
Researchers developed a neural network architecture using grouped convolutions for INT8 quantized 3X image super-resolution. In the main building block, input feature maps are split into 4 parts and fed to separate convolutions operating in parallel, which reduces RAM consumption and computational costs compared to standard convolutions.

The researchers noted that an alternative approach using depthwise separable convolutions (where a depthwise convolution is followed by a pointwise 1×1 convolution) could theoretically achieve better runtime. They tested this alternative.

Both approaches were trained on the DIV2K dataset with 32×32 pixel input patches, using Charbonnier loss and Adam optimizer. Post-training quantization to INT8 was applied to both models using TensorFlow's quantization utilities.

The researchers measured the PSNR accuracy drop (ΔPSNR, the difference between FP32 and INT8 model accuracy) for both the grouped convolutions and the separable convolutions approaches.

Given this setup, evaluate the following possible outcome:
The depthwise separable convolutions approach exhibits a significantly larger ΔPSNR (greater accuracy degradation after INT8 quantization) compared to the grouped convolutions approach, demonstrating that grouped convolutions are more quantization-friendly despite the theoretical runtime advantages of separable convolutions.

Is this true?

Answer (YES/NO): YES